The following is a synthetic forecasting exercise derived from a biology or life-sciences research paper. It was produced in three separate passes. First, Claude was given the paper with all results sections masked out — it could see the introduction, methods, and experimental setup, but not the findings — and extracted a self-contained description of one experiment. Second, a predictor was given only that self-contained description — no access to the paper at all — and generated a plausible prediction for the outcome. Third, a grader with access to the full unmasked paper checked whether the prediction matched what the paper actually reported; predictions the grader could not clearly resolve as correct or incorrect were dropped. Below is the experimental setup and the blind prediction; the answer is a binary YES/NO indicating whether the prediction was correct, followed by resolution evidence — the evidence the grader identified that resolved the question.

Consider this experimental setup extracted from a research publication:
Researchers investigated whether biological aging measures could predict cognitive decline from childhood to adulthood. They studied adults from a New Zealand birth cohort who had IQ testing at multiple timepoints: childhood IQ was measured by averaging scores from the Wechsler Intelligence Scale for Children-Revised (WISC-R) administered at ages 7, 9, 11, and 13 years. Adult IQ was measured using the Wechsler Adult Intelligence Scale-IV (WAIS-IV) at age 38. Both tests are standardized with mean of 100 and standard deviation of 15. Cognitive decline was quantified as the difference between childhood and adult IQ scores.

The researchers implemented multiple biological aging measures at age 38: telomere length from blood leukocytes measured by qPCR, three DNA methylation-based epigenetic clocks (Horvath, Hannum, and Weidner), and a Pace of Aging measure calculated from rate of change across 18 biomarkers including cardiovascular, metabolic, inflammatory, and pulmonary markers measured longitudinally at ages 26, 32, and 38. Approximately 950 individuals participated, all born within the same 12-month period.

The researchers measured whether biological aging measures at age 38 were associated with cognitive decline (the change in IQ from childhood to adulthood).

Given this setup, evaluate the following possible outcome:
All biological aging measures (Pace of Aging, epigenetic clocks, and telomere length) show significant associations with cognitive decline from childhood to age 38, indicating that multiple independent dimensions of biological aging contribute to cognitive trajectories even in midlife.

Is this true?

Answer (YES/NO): NO